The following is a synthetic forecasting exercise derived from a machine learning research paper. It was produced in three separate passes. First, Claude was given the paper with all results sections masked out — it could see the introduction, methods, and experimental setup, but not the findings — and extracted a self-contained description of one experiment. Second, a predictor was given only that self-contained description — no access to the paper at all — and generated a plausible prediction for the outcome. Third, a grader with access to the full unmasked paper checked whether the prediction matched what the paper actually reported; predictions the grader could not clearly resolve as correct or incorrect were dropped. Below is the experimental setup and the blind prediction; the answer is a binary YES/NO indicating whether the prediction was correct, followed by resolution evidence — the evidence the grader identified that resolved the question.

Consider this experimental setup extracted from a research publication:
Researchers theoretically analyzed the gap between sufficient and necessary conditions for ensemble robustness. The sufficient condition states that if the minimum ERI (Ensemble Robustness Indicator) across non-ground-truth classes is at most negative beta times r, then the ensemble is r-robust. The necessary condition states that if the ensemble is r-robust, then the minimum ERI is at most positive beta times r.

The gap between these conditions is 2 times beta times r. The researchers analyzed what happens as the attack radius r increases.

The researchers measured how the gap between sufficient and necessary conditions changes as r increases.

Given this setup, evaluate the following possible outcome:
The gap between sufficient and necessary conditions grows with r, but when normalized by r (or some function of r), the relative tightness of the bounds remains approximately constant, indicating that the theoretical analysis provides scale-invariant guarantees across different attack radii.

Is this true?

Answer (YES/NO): NO